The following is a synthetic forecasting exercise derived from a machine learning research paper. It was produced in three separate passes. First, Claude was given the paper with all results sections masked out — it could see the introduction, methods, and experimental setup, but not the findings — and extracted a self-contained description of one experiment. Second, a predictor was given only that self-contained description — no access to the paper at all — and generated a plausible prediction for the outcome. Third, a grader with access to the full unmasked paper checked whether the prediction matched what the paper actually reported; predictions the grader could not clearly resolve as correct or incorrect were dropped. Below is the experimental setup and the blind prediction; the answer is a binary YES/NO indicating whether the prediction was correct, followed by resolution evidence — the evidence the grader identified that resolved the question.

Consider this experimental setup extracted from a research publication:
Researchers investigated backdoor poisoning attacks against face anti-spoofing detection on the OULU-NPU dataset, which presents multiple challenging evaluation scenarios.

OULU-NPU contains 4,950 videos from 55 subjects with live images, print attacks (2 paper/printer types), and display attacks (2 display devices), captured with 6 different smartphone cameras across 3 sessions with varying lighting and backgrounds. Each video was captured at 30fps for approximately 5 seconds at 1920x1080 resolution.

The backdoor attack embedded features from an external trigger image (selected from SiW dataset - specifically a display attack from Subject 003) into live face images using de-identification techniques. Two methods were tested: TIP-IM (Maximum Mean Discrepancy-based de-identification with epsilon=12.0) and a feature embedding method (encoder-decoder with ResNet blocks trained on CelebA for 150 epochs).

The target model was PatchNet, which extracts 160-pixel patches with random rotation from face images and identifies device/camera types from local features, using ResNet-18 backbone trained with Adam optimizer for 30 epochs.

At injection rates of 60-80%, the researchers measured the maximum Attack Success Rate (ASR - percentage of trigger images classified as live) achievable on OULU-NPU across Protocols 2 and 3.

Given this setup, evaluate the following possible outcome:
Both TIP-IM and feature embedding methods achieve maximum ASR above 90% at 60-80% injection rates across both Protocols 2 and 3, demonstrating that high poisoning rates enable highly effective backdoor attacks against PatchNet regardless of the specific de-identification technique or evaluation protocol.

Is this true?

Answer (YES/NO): NO